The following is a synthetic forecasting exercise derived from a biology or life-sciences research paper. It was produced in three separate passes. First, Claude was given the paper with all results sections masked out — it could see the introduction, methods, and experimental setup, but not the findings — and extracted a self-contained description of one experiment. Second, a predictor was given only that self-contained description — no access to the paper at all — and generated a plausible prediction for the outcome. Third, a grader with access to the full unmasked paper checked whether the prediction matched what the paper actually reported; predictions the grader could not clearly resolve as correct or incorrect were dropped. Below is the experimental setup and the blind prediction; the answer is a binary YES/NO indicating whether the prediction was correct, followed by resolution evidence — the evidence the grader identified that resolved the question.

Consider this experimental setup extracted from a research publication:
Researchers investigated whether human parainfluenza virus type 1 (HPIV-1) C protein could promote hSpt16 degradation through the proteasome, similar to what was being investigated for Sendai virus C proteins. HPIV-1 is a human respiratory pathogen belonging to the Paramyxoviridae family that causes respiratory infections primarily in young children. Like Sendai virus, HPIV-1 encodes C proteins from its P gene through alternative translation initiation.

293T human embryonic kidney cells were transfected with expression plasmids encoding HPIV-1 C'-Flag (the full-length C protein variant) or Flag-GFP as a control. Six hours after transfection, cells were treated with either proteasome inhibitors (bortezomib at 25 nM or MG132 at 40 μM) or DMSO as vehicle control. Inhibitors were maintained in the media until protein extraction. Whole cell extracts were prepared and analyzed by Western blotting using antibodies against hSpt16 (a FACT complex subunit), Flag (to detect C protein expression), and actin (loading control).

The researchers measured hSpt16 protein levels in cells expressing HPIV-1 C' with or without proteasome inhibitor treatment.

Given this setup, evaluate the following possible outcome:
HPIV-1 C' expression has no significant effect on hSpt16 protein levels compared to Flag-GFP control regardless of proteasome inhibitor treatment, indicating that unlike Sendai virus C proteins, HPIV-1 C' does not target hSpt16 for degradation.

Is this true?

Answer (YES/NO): NO